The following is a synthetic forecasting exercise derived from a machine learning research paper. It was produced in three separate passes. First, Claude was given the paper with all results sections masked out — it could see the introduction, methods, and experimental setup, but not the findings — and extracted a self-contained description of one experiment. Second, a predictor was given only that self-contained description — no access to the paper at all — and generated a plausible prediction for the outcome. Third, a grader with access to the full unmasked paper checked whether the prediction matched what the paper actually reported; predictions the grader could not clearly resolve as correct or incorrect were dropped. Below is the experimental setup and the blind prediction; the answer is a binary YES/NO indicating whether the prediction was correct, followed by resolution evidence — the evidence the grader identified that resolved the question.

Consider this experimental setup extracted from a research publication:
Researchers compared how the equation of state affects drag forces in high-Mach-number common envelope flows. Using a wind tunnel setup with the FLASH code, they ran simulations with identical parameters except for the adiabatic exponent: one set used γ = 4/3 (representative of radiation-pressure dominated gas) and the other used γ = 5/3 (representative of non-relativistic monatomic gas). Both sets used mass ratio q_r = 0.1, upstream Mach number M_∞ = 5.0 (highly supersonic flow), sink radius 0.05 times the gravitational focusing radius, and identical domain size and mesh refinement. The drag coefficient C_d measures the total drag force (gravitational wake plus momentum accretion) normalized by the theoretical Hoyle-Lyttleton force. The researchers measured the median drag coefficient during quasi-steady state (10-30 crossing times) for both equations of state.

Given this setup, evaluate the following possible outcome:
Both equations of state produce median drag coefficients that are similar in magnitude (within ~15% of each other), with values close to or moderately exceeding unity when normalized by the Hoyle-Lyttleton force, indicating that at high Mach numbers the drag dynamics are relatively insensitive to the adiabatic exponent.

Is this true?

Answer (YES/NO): NO